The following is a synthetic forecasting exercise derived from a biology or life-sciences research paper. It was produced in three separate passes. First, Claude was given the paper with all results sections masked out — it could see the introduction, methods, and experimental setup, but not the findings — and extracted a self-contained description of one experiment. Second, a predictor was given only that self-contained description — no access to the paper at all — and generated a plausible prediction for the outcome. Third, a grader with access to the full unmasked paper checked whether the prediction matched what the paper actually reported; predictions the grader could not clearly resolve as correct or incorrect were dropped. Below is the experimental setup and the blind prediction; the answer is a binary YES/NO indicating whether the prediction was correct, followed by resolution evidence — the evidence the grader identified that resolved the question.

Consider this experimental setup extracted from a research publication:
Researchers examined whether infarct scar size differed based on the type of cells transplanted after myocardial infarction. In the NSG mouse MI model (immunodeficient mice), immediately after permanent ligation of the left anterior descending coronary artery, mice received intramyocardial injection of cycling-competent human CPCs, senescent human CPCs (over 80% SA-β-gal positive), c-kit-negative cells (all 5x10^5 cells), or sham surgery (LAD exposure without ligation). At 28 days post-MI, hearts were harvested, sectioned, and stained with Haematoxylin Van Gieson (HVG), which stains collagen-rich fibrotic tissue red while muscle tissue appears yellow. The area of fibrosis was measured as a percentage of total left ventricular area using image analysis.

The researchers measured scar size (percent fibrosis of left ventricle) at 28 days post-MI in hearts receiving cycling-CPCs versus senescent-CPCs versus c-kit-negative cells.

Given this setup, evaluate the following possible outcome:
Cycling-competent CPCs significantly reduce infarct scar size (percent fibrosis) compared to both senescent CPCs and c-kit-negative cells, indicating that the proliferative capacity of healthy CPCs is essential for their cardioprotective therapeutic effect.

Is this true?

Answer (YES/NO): YES